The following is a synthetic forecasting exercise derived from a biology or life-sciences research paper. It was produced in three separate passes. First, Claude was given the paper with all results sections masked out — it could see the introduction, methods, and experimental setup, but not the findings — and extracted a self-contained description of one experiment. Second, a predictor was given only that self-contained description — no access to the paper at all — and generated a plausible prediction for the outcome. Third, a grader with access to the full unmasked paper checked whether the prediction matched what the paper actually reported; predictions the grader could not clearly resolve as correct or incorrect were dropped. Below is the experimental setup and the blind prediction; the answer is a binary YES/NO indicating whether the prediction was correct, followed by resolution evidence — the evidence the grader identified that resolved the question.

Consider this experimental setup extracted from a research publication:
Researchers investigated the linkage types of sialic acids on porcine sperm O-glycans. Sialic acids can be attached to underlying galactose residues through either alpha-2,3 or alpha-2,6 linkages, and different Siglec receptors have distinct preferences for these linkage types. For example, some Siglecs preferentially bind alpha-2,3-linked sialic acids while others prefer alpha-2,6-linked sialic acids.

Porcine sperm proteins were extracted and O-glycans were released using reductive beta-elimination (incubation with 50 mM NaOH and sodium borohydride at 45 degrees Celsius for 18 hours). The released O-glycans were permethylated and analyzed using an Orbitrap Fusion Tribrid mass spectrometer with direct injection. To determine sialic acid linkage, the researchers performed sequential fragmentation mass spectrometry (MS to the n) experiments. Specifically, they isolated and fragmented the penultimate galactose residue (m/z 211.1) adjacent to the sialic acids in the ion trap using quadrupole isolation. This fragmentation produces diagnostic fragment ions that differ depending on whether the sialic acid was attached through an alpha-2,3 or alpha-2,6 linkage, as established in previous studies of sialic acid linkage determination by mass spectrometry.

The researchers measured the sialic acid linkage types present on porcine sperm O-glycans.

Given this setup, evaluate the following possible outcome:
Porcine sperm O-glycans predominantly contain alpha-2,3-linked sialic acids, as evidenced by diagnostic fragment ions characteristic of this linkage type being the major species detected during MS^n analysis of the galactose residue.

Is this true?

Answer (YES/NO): YES